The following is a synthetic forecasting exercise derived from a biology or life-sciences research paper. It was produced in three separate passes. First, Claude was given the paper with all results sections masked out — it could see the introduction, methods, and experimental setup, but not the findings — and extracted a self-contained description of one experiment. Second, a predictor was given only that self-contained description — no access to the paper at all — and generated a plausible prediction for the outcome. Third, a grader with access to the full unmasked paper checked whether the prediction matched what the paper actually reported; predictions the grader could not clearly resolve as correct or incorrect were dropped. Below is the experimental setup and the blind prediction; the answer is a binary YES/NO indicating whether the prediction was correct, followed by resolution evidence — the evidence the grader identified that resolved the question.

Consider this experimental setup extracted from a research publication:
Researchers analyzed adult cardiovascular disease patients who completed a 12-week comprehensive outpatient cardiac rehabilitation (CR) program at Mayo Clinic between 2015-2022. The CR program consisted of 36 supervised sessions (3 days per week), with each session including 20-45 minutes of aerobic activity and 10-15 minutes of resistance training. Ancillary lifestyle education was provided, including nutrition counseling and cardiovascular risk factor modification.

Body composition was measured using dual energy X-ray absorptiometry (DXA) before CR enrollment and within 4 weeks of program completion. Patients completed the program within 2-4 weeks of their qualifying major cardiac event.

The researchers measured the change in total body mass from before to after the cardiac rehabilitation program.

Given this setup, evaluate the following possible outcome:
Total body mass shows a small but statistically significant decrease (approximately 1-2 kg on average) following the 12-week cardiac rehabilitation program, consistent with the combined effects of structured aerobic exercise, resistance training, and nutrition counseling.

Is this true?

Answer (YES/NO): YES